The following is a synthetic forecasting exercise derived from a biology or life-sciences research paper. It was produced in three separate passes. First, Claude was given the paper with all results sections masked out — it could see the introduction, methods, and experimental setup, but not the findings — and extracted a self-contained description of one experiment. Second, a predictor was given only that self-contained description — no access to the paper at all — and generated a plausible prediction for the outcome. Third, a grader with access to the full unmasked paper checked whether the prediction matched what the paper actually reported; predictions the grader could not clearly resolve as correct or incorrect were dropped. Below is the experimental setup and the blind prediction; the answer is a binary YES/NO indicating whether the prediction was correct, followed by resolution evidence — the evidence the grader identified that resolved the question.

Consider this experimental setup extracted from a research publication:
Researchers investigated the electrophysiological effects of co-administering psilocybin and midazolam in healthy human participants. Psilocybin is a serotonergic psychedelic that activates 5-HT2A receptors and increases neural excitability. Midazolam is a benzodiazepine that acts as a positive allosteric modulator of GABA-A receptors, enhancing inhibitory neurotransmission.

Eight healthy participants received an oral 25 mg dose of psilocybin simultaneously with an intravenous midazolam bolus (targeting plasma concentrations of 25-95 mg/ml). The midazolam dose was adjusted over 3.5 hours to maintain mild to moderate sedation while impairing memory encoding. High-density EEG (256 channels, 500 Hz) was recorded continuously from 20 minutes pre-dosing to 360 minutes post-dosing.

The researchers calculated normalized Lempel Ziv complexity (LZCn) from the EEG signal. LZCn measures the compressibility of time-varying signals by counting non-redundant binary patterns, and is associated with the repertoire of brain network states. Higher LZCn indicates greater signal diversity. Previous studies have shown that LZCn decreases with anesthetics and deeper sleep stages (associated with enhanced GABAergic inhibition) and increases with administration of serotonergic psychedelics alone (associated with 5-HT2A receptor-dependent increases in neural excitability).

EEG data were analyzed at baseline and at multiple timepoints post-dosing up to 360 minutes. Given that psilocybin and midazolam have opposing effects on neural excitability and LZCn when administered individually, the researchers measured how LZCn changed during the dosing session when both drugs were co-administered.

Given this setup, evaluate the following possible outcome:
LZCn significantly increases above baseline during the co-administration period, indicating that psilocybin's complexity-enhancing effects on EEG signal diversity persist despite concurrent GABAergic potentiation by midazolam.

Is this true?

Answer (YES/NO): YES